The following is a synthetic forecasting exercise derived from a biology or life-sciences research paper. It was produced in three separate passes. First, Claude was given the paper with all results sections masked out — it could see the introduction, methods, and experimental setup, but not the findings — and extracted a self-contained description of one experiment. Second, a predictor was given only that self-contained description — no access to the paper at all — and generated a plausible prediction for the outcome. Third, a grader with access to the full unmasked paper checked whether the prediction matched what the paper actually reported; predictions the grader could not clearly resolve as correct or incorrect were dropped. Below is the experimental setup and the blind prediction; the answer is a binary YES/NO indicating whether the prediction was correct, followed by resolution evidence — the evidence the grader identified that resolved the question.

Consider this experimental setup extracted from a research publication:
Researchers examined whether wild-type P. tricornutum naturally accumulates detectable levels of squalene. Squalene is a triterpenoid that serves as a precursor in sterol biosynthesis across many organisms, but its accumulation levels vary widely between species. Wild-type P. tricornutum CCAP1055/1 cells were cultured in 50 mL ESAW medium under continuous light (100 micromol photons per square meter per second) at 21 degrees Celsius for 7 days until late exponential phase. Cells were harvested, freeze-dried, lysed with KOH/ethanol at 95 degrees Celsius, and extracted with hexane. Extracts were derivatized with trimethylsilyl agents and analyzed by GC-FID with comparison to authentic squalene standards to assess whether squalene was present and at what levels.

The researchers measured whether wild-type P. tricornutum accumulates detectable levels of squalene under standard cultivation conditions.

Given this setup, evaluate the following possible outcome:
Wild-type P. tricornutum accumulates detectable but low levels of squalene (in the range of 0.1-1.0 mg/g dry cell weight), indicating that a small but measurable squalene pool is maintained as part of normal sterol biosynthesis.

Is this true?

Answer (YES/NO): NO